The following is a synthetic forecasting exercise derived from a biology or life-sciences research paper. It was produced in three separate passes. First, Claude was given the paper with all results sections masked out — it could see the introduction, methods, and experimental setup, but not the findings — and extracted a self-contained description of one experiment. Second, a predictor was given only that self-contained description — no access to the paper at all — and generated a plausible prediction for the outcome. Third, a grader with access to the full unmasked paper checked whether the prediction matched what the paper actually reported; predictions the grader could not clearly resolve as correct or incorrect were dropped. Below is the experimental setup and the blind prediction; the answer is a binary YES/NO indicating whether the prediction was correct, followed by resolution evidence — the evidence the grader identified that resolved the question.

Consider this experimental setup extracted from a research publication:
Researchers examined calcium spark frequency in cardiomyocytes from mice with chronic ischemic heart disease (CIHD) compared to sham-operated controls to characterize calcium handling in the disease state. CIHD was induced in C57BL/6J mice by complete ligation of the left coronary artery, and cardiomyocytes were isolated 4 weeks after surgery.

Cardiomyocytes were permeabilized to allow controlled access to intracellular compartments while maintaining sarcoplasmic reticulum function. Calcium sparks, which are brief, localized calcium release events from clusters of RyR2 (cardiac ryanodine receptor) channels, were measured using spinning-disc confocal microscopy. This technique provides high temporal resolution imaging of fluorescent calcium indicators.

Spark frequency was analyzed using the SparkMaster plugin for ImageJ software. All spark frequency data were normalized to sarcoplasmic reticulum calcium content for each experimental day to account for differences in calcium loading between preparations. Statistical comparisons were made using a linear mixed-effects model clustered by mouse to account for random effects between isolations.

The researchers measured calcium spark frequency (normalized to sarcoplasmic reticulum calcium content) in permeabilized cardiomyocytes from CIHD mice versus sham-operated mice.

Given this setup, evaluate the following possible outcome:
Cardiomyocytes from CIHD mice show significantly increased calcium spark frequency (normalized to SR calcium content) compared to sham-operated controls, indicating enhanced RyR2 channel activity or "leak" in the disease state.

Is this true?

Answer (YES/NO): YES